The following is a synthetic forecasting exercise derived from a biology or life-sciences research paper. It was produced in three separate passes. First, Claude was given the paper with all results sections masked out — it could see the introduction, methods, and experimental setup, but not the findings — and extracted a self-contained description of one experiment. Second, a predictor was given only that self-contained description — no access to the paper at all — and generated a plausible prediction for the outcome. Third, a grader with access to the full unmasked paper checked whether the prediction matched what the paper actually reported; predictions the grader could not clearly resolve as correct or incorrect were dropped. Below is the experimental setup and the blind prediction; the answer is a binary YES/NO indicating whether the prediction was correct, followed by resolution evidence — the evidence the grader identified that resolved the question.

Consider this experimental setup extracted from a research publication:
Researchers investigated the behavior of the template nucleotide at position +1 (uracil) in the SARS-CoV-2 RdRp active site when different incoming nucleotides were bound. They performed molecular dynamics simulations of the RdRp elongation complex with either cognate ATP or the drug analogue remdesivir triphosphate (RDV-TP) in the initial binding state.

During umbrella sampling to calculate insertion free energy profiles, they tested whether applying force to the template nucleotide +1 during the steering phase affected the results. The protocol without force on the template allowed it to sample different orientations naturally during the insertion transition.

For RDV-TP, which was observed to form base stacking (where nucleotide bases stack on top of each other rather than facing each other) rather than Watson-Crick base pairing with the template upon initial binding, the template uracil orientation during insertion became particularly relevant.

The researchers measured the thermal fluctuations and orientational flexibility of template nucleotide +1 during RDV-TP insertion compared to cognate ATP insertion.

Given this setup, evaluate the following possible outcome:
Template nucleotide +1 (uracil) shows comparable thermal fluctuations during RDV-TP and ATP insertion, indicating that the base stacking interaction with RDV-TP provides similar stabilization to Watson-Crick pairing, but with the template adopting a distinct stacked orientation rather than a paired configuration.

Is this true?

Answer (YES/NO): NO